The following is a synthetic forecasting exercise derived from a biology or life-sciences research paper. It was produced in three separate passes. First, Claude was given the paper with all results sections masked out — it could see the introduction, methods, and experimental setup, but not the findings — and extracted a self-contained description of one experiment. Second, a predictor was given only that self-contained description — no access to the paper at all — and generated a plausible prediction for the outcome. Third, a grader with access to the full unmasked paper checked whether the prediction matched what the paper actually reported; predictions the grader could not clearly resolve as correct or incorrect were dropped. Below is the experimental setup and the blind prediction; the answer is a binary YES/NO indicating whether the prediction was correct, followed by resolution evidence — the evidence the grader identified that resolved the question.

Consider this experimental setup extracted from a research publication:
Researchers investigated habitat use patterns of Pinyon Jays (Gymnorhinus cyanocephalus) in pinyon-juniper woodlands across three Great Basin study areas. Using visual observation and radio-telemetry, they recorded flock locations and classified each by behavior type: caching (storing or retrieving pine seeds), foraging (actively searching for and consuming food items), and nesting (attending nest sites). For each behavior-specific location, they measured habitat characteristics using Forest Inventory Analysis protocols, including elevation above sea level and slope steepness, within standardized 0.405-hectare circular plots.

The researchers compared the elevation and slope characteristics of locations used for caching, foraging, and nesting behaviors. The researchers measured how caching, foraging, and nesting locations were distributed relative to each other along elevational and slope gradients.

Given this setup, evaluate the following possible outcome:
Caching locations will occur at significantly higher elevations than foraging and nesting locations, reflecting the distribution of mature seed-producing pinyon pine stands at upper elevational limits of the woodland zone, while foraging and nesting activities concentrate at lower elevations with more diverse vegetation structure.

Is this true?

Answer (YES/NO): NO